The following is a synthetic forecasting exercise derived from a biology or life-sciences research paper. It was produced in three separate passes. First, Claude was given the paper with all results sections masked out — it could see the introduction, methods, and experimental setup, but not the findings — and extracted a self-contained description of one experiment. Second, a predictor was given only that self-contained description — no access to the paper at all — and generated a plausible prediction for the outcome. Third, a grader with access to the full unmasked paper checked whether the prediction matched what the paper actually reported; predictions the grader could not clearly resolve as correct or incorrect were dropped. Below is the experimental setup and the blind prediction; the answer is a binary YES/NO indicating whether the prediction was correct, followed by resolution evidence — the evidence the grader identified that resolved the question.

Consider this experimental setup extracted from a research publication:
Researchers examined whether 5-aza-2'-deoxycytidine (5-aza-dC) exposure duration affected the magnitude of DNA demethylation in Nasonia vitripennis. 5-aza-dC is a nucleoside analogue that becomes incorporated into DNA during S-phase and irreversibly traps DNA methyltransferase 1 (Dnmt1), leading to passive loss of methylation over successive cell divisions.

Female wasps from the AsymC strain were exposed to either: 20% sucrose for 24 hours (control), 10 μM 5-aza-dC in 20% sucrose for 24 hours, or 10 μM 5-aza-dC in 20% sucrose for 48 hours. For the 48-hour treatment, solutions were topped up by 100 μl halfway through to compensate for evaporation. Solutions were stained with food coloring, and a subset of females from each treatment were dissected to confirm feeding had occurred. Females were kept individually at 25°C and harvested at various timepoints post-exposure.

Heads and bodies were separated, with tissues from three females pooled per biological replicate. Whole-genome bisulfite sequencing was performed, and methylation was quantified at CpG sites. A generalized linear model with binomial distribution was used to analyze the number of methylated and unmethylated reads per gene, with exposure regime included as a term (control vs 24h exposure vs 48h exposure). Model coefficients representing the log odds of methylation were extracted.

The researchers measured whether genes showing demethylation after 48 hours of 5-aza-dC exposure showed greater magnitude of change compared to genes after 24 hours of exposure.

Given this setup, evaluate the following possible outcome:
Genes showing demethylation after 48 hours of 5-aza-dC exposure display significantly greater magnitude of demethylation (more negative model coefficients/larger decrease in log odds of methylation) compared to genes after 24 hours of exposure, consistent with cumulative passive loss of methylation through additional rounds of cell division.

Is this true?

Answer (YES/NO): NO